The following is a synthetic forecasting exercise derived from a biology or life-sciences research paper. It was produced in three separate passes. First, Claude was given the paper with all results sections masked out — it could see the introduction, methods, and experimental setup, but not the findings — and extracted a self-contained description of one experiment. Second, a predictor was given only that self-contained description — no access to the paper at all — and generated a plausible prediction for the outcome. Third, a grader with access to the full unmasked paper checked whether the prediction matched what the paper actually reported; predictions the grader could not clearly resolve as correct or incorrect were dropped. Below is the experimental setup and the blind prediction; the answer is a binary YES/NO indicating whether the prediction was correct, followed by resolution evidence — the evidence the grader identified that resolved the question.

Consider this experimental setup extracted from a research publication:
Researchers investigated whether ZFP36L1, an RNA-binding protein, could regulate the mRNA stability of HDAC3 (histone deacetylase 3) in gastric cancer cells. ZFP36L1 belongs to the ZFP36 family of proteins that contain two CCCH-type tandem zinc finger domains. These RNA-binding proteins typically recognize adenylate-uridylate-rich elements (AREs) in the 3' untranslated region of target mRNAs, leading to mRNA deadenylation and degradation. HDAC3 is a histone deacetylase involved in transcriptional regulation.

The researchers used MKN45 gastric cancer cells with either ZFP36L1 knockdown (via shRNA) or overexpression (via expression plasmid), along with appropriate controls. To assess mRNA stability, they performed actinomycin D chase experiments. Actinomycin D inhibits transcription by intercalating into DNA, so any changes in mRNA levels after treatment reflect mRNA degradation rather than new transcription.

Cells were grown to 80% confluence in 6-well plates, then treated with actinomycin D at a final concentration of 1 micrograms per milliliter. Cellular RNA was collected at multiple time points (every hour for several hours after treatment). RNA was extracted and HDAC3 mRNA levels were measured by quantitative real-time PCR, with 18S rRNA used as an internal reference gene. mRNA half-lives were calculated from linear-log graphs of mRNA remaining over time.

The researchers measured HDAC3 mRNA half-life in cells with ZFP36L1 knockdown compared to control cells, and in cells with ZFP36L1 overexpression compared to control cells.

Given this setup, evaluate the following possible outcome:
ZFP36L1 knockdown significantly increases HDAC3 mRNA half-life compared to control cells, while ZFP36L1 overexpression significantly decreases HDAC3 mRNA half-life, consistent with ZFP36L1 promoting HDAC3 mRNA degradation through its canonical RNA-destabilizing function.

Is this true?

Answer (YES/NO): YES